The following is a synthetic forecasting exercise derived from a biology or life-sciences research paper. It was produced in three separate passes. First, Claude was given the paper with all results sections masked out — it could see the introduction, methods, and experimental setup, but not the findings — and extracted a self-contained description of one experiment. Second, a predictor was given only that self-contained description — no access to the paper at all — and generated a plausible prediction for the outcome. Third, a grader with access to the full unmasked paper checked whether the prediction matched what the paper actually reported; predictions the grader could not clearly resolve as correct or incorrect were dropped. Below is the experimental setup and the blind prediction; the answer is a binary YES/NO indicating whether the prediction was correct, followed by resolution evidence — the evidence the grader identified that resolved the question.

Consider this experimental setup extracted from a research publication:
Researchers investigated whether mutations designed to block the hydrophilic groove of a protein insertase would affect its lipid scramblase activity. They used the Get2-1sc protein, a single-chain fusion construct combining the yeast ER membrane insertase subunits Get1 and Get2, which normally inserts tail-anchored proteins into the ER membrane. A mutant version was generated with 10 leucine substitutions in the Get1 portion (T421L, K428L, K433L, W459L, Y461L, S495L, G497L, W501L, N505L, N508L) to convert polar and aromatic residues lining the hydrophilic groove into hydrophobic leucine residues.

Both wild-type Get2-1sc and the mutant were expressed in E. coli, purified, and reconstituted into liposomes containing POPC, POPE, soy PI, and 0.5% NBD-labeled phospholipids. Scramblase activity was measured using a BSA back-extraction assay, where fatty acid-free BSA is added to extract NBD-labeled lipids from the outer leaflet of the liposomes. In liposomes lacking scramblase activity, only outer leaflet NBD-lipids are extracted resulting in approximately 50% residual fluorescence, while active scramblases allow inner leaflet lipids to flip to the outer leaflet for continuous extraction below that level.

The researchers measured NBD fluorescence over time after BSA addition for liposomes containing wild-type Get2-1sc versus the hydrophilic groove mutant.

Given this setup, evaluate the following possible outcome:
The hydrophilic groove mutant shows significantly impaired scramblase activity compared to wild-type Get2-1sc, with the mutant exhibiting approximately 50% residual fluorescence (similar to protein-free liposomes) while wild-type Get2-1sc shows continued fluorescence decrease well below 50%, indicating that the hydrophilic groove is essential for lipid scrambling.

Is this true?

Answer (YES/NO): NO